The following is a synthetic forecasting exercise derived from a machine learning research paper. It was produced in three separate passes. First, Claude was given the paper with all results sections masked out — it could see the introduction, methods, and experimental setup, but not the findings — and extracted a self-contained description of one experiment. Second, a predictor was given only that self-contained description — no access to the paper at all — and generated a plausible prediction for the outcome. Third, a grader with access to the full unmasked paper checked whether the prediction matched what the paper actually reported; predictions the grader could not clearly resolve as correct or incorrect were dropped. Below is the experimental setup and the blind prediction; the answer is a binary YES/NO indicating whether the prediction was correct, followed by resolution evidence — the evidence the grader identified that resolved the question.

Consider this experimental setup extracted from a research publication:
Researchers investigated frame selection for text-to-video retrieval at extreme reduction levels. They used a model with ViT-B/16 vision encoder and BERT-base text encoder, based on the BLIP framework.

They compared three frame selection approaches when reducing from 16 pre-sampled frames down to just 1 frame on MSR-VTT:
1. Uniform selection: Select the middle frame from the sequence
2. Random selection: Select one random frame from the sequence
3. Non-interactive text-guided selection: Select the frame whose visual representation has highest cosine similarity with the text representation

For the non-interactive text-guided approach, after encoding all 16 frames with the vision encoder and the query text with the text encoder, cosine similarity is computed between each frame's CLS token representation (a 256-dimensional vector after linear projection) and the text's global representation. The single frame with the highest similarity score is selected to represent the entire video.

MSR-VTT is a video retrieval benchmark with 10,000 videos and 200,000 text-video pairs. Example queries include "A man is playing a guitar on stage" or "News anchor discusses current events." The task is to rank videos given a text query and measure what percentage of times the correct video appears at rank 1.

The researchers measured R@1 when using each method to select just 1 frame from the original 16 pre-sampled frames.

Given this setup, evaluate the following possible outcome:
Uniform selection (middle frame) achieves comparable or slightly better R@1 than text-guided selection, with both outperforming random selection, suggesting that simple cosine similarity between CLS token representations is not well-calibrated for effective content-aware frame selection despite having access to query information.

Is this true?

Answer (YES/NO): NO